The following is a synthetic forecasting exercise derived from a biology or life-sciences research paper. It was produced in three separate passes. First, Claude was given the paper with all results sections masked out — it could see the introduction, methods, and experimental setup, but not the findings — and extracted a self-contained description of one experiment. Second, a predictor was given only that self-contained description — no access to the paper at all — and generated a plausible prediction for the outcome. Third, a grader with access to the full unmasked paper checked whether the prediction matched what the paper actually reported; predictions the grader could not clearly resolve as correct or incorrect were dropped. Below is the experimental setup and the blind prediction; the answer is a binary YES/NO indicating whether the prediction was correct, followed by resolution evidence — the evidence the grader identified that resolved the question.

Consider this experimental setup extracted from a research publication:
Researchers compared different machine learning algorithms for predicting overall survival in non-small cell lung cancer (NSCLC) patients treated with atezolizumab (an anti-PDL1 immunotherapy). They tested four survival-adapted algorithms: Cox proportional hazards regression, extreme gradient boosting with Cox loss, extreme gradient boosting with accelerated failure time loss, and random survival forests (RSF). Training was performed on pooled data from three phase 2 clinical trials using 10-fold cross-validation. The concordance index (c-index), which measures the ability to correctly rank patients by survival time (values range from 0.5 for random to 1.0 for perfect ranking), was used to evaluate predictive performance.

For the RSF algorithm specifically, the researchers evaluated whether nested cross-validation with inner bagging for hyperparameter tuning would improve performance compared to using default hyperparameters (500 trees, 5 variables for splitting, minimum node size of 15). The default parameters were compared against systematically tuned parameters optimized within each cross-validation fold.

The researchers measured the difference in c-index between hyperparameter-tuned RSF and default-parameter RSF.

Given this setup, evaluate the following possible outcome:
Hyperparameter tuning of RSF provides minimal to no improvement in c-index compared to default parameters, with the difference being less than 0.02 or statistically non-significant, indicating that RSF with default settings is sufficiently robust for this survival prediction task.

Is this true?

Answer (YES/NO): YES